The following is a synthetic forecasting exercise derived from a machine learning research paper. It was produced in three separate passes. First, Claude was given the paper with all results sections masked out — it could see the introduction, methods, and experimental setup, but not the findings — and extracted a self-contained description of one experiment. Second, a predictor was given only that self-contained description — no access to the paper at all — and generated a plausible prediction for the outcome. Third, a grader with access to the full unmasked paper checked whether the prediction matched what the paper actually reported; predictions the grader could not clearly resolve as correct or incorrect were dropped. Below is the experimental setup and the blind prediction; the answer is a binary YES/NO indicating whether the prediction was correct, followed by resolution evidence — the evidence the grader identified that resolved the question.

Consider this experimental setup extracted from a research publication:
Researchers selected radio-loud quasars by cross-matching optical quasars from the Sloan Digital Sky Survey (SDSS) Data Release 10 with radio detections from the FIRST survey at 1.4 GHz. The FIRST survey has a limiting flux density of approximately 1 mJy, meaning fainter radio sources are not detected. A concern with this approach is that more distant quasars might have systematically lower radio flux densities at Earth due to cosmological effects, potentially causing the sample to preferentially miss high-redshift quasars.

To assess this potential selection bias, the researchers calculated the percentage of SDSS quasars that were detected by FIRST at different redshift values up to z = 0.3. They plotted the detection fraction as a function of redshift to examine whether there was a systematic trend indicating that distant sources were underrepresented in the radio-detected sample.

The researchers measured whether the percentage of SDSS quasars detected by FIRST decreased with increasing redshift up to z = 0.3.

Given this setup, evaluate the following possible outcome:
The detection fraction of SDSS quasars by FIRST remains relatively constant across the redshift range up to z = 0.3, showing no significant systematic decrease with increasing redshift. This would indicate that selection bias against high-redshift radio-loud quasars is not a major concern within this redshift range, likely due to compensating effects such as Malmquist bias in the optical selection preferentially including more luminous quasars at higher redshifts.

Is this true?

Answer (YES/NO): YES